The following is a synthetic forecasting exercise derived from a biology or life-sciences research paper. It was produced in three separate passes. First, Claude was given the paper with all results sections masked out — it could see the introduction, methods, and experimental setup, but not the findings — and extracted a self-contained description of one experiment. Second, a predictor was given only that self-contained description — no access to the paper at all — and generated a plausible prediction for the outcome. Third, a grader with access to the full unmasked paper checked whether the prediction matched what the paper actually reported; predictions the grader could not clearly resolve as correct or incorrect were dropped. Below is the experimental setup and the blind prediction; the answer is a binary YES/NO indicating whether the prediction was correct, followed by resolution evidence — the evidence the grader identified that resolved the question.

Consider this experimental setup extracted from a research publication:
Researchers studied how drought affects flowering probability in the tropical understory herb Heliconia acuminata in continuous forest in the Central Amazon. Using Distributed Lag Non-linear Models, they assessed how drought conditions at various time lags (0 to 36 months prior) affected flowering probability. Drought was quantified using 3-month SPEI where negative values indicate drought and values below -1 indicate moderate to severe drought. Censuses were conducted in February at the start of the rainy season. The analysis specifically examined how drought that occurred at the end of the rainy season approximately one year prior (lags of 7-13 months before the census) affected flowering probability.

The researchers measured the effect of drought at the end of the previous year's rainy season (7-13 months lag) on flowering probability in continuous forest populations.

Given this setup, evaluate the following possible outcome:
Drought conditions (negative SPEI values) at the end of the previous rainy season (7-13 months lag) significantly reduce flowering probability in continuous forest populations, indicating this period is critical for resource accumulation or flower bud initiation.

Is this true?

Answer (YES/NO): YES